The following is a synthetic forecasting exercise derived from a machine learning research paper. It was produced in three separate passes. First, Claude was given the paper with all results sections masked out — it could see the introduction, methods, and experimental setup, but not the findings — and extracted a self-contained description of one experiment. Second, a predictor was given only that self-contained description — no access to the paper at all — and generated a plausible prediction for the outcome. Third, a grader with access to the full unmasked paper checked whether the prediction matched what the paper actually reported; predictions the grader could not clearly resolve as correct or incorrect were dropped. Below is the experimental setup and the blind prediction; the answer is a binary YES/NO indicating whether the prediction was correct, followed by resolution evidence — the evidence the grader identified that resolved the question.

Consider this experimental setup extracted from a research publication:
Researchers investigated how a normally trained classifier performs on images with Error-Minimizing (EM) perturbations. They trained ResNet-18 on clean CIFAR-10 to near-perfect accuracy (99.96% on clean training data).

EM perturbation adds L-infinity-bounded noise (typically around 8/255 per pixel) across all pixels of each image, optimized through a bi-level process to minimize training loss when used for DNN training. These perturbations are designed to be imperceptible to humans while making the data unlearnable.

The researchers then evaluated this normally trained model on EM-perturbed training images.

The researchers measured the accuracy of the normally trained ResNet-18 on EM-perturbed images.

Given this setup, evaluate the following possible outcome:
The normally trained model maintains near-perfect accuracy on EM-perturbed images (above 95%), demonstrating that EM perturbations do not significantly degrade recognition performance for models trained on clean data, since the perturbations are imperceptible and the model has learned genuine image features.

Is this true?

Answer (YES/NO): NO